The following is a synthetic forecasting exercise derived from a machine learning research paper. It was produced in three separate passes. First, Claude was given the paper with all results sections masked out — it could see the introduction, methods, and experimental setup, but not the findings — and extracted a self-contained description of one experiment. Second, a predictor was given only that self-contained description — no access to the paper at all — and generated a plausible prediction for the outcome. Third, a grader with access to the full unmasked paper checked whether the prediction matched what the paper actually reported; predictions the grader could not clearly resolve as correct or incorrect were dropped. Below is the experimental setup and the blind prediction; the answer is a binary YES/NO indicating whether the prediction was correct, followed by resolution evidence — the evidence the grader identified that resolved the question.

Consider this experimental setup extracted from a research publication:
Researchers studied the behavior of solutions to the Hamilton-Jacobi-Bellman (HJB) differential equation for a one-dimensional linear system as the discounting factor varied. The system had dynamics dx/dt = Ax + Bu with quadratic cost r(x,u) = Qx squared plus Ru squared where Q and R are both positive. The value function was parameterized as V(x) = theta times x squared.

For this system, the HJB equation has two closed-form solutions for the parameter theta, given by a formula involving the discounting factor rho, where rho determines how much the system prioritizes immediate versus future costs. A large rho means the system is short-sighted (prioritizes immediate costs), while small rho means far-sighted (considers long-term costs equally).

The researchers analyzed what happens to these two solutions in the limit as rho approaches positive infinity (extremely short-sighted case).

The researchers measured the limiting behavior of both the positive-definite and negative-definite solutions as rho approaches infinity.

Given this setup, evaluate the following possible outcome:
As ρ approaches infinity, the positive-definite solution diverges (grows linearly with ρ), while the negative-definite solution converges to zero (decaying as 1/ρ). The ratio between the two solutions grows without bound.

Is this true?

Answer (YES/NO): NO